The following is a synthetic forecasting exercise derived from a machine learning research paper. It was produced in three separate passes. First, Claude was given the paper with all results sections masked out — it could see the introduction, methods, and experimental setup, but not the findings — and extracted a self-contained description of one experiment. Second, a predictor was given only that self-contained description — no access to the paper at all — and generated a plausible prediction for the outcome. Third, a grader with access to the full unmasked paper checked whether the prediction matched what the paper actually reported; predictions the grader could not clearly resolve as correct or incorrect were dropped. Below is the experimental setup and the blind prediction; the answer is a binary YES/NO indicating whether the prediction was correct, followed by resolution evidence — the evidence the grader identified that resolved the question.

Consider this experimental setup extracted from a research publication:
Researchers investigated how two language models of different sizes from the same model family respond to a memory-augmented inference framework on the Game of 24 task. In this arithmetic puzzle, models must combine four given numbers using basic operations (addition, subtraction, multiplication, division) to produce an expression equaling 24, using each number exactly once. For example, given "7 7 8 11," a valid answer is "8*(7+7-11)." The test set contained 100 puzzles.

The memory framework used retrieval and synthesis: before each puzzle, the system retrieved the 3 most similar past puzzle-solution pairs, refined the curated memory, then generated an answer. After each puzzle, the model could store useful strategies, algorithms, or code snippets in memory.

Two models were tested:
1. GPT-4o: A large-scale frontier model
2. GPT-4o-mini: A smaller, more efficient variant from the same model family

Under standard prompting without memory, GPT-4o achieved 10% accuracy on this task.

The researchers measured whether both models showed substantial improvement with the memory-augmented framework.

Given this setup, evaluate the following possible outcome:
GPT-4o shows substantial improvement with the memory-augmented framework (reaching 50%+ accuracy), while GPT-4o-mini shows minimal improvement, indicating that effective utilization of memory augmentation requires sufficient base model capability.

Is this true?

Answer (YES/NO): YES